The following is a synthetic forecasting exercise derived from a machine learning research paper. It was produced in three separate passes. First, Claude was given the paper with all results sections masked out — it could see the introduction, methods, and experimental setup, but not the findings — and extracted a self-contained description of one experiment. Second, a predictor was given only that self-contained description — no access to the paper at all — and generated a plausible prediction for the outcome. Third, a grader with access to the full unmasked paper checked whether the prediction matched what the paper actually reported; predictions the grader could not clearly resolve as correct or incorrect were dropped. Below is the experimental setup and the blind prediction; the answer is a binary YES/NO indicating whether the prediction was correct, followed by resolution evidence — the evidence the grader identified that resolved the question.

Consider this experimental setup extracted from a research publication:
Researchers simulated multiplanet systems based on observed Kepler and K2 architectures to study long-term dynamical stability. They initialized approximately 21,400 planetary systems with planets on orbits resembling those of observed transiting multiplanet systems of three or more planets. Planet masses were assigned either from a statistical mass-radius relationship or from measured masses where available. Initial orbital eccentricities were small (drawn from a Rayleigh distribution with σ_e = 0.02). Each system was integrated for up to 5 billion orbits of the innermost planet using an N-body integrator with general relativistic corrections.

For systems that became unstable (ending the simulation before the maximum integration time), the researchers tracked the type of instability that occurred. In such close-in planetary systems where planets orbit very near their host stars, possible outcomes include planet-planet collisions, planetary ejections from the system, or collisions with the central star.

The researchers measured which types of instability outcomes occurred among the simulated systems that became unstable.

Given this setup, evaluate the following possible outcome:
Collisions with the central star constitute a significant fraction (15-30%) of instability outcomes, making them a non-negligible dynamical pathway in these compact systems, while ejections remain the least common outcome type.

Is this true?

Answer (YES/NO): NO